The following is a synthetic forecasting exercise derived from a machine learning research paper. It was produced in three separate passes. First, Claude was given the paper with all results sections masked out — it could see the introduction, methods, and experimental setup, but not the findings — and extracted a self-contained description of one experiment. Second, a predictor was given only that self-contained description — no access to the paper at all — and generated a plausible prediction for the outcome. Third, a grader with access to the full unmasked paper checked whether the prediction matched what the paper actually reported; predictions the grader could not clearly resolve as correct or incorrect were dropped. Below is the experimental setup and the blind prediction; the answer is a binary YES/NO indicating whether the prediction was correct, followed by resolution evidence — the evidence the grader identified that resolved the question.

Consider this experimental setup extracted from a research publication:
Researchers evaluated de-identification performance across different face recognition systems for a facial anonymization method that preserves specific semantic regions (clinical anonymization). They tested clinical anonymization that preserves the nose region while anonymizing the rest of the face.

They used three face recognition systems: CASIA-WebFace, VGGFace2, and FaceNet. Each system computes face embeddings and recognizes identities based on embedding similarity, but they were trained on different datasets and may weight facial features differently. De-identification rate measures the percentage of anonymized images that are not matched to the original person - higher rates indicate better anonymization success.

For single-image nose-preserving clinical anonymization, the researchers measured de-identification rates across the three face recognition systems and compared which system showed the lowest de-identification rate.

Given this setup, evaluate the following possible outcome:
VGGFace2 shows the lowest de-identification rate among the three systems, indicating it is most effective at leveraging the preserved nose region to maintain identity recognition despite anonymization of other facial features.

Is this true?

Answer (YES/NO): YES